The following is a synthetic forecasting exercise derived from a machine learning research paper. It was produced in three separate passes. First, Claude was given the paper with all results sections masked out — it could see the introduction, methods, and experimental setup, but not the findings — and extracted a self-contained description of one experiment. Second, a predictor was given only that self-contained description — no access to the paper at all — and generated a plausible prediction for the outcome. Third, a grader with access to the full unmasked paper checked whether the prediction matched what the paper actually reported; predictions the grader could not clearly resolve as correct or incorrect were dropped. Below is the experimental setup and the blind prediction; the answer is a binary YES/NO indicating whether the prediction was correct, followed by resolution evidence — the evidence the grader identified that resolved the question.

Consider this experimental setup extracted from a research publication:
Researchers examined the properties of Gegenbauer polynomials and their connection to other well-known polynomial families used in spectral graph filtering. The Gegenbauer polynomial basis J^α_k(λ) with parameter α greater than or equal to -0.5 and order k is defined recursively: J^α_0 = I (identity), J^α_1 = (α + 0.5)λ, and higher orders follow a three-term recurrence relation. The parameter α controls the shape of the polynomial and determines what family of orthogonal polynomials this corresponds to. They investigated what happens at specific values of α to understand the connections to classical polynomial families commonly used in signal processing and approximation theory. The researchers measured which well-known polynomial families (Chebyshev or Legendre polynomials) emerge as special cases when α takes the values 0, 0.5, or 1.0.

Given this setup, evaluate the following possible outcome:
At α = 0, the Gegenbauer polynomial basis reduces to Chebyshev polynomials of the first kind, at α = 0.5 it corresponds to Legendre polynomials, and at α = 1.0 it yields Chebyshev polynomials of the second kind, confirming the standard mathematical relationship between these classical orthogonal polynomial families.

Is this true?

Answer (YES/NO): NO